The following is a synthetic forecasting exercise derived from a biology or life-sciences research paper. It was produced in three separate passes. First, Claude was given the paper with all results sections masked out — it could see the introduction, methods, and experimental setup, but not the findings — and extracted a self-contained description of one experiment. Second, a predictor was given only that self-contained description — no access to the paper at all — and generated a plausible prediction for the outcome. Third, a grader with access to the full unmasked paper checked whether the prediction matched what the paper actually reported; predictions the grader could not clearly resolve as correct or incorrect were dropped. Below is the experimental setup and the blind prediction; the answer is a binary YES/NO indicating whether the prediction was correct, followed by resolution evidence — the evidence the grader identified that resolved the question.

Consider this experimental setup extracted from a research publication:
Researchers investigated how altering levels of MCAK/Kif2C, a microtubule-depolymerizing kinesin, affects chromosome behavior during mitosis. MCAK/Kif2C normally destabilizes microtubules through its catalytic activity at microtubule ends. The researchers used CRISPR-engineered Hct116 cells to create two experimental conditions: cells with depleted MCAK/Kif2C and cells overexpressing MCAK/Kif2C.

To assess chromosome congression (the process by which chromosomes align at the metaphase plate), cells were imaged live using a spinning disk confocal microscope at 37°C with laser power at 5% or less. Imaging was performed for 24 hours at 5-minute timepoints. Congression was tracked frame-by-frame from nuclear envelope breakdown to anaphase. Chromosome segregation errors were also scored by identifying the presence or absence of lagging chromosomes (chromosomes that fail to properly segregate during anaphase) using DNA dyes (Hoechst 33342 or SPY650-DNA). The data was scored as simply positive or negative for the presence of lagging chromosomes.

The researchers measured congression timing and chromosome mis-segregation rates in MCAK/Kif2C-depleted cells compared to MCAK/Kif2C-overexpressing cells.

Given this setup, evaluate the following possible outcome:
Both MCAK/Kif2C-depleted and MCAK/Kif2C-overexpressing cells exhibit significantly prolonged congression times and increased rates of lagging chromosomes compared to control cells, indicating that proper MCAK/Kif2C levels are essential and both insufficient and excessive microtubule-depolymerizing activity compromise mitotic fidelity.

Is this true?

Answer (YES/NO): YES